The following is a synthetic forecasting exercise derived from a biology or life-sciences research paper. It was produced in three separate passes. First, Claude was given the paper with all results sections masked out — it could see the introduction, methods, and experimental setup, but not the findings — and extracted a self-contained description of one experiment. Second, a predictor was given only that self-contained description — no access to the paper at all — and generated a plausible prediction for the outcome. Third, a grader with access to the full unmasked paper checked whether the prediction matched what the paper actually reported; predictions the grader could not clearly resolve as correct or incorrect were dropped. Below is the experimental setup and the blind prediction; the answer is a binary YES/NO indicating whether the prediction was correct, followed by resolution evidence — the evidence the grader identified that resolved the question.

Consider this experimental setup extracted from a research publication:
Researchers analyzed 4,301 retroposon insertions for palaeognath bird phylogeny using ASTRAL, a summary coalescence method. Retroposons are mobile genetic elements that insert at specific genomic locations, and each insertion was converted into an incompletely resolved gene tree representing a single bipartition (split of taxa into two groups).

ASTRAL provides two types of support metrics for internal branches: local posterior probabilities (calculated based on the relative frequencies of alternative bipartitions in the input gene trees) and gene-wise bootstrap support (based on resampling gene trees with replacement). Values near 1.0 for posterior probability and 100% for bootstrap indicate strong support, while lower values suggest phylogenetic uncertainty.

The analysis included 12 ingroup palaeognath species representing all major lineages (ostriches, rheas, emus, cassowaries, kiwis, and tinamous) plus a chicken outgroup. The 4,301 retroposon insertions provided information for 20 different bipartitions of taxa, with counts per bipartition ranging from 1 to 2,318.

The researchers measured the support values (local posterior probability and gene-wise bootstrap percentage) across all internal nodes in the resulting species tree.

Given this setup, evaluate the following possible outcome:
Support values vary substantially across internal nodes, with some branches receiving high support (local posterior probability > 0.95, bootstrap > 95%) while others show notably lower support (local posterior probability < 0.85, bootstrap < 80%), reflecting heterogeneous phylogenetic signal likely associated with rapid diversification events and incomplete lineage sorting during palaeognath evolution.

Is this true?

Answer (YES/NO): NO